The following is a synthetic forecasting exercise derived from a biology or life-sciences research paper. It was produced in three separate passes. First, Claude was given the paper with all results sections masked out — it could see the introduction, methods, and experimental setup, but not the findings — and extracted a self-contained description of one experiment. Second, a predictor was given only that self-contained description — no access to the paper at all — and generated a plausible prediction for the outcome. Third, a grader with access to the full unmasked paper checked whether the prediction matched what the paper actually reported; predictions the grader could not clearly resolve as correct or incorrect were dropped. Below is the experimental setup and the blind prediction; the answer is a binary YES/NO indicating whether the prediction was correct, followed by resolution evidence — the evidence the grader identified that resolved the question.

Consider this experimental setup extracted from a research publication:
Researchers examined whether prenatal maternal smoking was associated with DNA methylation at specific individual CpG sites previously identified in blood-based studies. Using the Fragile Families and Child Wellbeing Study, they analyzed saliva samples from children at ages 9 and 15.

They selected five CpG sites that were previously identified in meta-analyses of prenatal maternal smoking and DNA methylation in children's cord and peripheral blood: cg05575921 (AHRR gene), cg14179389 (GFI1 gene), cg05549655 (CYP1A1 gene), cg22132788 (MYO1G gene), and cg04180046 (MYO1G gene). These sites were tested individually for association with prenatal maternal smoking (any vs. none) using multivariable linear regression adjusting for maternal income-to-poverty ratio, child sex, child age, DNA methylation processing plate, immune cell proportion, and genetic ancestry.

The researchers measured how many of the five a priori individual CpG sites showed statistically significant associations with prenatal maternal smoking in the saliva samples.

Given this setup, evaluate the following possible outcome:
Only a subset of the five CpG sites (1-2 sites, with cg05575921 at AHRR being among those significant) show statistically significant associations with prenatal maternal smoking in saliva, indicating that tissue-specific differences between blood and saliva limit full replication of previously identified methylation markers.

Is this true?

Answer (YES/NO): NO